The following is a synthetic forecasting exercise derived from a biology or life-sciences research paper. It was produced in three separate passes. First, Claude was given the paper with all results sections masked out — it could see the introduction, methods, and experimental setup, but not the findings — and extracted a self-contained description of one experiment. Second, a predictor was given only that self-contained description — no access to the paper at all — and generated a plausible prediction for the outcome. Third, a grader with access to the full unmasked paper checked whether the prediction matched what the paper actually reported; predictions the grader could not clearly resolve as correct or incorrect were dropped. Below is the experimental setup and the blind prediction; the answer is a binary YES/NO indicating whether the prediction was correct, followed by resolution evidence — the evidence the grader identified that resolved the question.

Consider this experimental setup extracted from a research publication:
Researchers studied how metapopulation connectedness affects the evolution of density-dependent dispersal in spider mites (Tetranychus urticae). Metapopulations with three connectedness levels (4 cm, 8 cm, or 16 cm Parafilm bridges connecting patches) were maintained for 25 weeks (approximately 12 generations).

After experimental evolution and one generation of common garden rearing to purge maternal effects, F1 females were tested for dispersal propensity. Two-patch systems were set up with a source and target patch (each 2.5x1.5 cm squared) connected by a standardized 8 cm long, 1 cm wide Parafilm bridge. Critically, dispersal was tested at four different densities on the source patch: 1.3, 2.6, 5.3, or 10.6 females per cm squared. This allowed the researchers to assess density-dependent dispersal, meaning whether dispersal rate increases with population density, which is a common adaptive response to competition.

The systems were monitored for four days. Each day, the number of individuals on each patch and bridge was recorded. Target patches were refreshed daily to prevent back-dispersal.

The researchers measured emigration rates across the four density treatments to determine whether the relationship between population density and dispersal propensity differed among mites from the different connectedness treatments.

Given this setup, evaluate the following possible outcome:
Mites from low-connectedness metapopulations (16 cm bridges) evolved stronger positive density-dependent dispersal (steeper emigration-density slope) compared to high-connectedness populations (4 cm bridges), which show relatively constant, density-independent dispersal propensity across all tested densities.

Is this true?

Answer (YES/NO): NO